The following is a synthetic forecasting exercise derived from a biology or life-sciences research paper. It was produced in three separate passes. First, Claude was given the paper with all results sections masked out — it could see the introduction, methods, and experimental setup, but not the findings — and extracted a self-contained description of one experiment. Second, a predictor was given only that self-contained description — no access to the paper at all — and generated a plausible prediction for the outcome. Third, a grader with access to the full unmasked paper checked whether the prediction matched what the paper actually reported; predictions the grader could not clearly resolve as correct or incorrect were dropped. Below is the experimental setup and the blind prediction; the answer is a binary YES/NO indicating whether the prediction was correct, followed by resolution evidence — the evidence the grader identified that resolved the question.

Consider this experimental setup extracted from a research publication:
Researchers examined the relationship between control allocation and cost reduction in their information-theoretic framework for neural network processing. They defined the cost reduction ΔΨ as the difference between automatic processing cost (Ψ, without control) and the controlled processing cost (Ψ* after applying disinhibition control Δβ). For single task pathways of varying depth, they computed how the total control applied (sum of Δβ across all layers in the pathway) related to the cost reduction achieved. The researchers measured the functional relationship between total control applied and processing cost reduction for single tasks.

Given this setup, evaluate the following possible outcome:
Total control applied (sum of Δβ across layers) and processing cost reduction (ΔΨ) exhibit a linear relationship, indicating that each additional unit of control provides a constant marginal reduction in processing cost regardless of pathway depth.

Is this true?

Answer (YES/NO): YES